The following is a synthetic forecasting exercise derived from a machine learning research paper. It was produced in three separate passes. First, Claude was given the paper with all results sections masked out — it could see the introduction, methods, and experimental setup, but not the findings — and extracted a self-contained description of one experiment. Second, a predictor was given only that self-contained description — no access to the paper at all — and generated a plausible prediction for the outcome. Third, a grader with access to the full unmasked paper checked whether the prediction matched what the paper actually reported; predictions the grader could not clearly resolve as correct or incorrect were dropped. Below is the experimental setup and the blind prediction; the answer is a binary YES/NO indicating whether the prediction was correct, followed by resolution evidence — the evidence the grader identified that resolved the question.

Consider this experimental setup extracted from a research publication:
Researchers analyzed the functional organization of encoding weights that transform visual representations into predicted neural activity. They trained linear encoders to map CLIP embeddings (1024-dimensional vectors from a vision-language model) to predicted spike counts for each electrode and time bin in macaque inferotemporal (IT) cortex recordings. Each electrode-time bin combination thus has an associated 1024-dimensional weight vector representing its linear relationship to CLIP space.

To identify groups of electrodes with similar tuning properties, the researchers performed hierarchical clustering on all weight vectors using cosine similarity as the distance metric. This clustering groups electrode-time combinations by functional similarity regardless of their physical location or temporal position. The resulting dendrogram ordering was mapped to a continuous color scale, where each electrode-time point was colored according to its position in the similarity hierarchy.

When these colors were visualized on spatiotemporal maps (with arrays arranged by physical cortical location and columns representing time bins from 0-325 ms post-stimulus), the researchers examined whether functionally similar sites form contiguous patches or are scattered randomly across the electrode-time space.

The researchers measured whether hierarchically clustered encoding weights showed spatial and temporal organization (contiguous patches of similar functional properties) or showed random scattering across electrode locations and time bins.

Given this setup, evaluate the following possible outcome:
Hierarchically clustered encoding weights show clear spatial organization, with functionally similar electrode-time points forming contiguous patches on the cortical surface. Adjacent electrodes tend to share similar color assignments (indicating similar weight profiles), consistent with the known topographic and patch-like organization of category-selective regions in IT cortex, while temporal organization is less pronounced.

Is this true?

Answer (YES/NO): NO